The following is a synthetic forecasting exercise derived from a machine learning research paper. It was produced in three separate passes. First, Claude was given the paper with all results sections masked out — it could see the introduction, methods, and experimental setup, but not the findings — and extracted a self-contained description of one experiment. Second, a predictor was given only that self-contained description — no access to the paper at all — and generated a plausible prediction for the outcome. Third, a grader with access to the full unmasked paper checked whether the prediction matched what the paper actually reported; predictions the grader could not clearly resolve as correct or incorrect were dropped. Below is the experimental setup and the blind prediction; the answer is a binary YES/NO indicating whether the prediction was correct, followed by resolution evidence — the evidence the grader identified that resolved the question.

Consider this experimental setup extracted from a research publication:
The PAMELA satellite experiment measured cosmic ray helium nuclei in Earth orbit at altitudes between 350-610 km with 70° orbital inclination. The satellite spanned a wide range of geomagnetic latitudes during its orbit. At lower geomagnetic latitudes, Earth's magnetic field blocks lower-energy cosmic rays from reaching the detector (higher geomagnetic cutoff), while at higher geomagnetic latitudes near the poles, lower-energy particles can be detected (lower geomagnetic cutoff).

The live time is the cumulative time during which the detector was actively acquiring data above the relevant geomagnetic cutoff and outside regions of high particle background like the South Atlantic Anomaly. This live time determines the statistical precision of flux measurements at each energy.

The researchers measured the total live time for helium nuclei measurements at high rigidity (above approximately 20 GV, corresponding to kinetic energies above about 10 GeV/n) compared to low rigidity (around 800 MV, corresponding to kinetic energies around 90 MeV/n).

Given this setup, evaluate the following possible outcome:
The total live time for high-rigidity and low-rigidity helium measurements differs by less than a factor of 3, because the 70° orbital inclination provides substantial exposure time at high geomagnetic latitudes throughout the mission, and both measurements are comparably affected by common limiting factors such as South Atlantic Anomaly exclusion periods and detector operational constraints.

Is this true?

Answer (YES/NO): NO